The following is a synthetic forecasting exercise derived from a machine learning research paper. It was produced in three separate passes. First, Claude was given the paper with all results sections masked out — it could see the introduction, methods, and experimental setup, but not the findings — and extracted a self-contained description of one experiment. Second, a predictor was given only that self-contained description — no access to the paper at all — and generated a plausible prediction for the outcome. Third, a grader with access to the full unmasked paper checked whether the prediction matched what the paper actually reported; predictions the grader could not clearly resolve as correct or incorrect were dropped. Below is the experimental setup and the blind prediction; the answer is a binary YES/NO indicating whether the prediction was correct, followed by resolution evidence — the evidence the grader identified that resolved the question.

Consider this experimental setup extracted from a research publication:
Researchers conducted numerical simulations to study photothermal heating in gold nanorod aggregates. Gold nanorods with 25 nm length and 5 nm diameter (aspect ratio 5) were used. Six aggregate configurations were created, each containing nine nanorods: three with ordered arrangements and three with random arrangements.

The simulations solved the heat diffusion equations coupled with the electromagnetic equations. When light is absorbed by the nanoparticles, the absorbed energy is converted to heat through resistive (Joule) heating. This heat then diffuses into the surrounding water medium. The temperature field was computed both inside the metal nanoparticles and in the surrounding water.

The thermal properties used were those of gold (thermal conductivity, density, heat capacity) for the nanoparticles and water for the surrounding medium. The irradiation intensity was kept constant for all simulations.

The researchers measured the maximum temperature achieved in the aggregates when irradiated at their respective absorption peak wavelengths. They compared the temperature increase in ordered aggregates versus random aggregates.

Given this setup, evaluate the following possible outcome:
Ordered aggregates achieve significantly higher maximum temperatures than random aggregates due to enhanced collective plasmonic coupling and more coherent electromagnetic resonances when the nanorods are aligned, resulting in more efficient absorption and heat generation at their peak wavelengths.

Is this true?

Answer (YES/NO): YES